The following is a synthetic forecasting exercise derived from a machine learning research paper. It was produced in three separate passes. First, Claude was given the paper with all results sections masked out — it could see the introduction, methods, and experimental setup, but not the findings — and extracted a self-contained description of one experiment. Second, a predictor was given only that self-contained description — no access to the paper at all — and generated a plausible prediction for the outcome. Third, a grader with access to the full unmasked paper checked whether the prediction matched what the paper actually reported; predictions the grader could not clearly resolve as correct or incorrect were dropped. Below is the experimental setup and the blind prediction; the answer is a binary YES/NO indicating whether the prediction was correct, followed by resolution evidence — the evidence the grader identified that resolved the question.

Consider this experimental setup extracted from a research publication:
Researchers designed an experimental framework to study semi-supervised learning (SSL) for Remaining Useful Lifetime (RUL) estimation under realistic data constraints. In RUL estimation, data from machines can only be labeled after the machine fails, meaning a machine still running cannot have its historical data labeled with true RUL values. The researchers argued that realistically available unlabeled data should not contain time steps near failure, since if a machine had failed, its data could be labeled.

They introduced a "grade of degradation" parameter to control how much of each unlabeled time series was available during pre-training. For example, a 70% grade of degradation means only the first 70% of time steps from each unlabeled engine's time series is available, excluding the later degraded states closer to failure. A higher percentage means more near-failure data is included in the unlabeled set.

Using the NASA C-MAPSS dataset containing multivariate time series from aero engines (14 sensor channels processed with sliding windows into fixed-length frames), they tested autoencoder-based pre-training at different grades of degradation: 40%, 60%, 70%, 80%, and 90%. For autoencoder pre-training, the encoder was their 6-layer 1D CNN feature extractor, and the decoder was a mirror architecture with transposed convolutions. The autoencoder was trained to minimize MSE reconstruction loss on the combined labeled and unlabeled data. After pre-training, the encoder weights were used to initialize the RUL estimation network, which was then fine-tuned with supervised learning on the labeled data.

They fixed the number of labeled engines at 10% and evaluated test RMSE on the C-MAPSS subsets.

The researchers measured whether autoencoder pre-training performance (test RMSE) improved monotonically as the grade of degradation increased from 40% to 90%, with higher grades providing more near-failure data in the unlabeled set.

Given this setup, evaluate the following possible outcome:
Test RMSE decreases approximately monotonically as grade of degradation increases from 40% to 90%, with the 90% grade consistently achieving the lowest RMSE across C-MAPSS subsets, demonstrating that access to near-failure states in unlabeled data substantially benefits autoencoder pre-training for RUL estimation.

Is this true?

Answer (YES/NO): NO